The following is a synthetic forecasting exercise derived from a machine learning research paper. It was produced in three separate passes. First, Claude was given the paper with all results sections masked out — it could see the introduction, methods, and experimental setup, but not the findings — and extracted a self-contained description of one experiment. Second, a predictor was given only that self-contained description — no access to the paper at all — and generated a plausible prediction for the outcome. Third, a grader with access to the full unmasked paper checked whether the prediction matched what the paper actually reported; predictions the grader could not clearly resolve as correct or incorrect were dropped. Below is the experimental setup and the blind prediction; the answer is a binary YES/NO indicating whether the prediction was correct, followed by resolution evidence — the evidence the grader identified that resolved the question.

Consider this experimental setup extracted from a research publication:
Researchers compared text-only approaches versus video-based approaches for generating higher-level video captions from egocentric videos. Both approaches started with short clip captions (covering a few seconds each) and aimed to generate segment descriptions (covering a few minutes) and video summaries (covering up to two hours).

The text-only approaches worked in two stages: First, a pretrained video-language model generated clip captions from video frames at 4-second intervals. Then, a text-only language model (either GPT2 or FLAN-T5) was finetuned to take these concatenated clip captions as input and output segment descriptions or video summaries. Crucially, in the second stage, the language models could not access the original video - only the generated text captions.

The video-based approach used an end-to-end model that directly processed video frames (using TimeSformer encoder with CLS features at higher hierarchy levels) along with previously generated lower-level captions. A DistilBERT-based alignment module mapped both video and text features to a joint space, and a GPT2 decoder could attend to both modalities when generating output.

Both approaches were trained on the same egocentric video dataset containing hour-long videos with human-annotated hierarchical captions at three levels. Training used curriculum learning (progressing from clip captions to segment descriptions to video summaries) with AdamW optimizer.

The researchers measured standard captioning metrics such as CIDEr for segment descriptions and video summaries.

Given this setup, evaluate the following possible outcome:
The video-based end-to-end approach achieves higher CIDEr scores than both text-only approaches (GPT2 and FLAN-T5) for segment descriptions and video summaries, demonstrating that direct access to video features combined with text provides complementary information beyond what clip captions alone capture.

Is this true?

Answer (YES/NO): YES